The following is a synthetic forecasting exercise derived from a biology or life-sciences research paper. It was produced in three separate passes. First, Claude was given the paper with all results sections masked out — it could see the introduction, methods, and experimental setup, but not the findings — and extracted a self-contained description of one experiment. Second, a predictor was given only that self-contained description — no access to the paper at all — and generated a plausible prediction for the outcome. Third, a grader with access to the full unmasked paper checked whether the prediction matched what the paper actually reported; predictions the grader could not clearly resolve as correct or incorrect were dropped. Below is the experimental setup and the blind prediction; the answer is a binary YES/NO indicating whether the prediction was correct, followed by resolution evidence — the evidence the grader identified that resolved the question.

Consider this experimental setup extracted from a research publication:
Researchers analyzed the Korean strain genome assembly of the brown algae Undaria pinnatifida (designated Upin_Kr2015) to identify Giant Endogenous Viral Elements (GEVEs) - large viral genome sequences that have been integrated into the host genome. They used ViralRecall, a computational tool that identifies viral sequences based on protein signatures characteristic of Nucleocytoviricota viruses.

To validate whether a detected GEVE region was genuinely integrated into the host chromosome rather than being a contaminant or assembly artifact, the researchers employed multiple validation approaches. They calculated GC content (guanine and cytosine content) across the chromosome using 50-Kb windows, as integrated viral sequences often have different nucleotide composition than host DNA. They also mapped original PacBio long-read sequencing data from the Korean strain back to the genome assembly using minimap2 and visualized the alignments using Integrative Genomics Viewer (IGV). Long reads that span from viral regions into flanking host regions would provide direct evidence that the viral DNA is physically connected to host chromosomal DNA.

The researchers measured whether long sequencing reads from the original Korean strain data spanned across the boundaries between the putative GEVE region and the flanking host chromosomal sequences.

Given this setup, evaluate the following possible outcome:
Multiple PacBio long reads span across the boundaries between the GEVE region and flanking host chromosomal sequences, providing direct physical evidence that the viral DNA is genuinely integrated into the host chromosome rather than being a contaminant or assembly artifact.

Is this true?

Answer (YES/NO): YES